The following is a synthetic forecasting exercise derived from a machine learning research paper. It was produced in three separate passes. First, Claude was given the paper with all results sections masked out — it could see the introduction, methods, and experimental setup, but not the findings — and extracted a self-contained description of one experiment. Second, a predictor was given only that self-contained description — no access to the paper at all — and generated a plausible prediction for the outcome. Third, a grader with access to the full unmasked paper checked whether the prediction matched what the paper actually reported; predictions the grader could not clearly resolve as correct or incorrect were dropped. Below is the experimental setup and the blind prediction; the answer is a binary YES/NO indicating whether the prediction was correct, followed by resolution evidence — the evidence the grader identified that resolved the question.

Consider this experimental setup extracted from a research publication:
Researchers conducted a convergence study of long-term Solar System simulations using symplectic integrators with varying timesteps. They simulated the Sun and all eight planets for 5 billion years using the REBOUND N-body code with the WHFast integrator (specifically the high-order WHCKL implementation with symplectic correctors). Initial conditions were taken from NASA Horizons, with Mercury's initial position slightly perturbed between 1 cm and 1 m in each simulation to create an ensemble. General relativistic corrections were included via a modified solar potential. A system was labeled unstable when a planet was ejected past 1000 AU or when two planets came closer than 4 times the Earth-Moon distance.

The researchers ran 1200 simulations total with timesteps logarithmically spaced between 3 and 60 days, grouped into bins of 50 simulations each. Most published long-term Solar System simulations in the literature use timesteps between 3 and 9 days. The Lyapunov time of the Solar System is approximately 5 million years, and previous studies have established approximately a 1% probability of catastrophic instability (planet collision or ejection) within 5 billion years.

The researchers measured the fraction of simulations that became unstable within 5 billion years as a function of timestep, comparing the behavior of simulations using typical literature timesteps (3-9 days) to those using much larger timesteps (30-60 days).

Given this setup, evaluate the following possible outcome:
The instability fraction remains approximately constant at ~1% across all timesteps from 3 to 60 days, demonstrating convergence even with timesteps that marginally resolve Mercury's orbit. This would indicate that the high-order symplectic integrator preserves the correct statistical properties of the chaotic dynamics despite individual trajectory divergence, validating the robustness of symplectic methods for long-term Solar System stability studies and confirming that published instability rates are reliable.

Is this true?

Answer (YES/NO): NO